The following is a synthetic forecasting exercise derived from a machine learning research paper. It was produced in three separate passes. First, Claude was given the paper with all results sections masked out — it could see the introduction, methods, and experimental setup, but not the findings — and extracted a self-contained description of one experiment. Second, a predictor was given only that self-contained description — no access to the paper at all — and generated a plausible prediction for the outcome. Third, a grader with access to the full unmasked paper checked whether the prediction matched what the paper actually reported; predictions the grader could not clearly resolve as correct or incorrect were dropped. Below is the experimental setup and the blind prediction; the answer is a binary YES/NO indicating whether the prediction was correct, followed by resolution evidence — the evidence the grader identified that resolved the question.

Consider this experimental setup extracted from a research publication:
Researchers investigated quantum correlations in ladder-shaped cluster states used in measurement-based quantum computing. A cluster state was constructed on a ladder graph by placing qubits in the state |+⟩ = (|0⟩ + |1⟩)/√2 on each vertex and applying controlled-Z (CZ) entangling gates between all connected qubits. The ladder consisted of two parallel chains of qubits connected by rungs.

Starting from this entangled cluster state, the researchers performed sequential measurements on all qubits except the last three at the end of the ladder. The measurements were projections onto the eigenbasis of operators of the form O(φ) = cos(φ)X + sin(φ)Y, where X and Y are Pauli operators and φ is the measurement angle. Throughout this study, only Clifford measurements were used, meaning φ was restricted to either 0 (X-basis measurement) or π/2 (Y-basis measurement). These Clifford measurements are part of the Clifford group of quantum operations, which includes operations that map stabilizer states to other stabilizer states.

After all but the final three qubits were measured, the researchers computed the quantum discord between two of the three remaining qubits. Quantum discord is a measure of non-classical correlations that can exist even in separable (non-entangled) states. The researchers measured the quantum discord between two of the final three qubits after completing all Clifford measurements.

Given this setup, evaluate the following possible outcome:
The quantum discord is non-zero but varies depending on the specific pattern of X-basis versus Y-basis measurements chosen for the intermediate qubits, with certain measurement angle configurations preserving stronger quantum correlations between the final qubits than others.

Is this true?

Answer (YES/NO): NO